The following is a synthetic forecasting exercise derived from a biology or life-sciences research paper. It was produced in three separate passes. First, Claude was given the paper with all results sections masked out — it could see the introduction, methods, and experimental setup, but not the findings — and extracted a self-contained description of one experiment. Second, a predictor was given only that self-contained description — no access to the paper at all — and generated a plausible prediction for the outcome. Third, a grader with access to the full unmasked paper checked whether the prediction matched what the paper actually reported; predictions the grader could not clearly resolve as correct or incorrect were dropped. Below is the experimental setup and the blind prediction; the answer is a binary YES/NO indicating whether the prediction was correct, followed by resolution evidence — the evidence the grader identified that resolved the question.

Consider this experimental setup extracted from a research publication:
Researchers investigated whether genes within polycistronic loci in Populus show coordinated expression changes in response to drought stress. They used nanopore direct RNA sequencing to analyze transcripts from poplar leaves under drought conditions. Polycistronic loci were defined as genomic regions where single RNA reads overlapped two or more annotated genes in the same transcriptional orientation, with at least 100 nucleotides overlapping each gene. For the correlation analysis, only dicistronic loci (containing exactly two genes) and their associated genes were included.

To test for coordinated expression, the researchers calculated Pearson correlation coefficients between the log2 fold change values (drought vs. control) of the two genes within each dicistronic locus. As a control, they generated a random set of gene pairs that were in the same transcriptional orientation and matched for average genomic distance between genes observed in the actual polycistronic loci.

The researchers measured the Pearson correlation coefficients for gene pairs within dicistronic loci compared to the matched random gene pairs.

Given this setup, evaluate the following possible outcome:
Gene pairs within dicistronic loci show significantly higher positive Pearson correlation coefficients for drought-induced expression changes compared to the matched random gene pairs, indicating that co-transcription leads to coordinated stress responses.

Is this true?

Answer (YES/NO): YES